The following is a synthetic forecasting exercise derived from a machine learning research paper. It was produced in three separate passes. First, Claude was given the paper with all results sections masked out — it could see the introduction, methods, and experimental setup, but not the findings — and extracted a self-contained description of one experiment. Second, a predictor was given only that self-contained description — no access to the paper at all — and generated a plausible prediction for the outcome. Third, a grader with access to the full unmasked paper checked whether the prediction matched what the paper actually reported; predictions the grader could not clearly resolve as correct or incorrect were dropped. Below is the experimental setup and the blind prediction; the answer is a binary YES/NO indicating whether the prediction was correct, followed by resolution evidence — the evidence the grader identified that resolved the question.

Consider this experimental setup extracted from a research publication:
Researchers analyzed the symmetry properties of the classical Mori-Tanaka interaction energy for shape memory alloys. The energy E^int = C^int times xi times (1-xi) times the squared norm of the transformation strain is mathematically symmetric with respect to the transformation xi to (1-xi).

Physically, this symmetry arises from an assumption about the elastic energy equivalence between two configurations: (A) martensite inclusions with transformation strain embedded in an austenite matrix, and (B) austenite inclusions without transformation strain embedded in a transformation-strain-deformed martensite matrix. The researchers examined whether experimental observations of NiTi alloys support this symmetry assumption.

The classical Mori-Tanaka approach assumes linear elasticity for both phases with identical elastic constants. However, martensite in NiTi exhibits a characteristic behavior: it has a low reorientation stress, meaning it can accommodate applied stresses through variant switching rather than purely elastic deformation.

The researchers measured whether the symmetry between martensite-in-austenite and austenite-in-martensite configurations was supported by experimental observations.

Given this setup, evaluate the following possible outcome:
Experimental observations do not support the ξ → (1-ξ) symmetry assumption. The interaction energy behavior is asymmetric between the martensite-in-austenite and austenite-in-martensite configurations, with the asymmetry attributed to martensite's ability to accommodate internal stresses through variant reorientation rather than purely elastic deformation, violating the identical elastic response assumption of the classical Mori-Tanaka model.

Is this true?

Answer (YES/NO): YES